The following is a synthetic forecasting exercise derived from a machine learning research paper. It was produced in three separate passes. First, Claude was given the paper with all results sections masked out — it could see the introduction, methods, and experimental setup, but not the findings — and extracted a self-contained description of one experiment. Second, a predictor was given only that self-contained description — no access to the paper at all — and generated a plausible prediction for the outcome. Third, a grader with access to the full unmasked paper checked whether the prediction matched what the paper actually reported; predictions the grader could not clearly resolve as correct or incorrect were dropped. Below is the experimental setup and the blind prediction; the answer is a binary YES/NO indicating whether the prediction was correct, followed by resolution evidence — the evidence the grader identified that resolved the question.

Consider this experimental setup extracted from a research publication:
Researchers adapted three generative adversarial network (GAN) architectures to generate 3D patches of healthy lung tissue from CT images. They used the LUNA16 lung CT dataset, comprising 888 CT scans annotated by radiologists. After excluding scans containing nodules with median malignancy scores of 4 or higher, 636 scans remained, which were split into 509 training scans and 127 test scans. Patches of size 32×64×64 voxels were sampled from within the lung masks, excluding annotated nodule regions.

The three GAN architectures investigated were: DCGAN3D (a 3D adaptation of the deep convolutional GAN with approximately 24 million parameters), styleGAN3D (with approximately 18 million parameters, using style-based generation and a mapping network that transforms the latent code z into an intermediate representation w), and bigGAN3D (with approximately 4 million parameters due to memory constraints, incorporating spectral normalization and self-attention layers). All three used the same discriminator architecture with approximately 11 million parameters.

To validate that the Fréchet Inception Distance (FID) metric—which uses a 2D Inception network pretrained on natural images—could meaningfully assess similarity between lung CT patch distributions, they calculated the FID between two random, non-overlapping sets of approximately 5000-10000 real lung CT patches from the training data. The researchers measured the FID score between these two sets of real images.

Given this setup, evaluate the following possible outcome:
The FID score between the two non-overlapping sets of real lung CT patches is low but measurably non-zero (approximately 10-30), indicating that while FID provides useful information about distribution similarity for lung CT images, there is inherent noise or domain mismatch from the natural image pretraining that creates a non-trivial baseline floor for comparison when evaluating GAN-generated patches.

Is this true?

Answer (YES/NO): NO